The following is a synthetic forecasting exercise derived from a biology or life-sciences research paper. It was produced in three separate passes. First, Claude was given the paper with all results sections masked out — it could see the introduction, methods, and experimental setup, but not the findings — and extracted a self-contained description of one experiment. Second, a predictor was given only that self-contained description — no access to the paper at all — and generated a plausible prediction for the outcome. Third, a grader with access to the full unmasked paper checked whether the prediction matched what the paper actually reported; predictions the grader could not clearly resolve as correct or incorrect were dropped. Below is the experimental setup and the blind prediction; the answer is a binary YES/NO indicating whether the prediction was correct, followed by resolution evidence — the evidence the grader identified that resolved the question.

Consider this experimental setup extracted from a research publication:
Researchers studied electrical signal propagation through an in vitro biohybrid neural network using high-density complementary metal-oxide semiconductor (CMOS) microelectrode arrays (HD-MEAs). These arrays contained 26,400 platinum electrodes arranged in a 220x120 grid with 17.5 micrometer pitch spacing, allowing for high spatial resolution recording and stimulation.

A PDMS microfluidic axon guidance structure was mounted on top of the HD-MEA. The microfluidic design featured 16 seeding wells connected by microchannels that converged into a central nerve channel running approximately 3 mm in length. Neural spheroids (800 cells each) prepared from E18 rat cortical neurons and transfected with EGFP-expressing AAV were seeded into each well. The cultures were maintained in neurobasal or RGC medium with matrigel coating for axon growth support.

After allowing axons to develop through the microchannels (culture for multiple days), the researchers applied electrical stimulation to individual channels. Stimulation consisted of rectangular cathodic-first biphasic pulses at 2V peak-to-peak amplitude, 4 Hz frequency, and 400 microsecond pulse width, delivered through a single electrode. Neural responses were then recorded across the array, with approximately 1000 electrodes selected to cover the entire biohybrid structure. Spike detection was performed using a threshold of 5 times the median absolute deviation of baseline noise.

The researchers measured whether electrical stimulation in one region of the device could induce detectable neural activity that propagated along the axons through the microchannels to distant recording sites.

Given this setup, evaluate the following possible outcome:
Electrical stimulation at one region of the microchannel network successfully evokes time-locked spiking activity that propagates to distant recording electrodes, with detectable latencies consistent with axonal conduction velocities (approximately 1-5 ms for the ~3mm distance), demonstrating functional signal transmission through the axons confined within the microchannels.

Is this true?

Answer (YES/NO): YES